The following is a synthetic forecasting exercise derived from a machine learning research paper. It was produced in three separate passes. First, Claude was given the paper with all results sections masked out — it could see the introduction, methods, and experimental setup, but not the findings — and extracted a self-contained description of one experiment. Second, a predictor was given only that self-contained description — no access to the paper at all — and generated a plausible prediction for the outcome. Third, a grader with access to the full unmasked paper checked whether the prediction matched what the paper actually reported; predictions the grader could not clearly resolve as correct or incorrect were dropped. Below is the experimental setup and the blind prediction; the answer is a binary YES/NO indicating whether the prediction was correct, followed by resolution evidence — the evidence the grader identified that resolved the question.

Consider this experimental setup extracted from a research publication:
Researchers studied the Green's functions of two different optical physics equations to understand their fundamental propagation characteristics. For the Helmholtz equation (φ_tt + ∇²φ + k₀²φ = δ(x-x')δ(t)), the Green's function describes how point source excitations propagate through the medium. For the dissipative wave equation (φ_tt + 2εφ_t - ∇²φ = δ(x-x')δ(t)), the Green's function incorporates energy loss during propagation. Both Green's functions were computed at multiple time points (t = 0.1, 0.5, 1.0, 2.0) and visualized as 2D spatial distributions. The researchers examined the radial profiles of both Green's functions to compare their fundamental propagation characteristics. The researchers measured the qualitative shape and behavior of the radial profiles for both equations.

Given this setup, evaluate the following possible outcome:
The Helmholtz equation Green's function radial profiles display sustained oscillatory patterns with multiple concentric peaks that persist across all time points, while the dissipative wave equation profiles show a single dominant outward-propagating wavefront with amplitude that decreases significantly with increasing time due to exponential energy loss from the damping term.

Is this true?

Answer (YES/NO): NO